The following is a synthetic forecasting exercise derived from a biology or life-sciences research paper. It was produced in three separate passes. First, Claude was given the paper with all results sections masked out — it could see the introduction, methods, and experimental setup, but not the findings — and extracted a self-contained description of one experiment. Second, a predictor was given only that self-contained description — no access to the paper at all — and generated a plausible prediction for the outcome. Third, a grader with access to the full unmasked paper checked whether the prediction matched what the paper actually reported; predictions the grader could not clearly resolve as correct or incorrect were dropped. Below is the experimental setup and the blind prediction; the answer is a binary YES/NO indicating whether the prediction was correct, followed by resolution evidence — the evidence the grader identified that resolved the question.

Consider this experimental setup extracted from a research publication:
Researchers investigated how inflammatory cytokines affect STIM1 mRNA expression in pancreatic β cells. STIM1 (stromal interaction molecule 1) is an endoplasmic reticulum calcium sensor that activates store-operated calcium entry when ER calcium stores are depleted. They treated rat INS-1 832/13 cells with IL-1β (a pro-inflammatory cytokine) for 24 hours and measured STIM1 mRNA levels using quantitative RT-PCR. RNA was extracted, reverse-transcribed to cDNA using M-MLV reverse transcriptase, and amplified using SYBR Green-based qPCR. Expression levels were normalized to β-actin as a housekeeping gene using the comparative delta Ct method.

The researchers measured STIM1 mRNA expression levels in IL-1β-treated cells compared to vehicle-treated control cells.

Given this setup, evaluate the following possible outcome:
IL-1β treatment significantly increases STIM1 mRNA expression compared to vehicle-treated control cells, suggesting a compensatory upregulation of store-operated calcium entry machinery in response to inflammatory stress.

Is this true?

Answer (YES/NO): NO